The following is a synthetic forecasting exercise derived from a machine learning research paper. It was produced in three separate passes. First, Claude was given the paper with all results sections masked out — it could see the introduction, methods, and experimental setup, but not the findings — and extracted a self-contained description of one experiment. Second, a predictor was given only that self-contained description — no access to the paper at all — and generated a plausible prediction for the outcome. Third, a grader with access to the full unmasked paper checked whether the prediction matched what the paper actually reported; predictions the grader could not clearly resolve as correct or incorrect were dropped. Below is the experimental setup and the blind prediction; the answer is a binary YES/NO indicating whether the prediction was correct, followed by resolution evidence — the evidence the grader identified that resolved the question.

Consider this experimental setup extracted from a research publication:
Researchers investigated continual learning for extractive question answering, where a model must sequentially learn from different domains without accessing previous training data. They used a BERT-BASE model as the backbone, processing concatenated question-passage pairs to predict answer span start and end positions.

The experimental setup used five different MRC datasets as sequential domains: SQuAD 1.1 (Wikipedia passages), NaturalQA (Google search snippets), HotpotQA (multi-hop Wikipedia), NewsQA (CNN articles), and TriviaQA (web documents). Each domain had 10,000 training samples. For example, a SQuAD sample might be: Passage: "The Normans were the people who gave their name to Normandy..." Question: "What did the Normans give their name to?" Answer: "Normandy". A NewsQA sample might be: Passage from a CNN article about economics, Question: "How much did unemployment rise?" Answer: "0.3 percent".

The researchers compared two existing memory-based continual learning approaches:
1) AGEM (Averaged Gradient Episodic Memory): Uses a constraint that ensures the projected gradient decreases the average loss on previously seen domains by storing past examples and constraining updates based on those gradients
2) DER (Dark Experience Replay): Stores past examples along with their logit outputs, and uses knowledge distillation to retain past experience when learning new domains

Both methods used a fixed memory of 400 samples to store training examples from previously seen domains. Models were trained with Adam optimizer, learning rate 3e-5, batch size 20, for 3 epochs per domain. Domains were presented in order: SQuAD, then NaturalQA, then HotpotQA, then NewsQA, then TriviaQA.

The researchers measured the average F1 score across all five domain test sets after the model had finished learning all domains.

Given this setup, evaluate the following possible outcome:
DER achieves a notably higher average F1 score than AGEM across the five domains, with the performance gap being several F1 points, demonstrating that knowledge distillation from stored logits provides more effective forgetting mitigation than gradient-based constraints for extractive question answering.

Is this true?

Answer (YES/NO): NO